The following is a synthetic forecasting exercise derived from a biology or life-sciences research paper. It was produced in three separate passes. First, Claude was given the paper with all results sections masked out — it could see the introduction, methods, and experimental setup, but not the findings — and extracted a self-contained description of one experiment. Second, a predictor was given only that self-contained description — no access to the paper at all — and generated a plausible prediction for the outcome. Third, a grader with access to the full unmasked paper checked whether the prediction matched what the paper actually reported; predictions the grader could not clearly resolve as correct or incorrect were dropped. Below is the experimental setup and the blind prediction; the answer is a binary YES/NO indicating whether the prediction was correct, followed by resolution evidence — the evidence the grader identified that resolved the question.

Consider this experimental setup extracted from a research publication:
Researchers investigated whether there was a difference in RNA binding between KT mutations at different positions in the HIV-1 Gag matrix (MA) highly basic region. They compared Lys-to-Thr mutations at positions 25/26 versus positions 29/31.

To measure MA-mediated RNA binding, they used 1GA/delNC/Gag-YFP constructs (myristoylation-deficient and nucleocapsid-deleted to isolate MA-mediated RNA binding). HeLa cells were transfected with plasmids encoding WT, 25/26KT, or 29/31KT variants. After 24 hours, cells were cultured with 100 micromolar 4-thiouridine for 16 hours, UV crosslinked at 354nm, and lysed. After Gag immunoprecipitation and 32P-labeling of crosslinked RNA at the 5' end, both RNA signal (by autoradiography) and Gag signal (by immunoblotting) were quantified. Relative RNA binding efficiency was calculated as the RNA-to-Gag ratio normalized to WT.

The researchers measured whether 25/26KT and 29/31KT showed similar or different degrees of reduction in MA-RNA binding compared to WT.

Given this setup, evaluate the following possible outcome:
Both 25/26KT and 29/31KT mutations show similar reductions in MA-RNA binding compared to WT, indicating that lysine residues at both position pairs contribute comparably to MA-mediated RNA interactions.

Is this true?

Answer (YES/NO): YES